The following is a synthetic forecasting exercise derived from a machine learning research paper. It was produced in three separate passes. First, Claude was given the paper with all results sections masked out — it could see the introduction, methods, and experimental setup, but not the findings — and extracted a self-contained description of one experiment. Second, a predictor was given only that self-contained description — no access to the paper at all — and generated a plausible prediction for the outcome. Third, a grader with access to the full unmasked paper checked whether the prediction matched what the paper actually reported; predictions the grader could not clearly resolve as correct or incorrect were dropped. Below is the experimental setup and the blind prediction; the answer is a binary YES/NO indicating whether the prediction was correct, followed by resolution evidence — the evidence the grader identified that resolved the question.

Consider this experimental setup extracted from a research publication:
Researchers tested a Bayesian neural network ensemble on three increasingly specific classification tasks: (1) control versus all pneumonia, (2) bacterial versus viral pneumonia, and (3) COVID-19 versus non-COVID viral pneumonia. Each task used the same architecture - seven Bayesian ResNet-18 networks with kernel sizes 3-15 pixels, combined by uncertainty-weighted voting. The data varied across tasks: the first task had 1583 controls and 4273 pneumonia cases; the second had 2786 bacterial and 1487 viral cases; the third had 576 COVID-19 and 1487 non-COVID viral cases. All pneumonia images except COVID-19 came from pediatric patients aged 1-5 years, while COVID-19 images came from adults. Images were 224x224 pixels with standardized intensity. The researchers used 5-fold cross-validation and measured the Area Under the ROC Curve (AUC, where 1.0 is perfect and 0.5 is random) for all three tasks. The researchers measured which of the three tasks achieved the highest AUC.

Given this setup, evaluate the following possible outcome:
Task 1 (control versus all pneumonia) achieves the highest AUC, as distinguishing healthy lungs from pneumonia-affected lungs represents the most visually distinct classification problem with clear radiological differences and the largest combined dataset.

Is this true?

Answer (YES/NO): NO